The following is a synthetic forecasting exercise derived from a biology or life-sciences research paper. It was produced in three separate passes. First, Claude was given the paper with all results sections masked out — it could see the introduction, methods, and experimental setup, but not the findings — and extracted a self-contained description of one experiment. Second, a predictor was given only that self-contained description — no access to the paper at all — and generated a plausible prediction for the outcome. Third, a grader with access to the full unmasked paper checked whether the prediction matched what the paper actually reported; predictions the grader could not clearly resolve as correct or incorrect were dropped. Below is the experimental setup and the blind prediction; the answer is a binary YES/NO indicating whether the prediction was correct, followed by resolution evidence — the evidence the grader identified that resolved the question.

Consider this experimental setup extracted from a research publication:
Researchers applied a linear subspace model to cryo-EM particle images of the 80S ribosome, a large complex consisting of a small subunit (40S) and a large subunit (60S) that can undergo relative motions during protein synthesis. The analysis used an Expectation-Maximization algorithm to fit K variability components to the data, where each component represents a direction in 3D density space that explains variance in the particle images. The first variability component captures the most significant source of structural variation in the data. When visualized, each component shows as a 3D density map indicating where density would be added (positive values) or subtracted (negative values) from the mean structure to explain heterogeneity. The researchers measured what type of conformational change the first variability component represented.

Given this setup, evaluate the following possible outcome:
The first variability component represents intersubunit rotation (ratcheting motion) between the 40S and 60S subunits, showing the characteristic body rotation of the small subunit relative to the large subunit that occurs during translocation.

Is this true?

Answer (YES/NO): NO